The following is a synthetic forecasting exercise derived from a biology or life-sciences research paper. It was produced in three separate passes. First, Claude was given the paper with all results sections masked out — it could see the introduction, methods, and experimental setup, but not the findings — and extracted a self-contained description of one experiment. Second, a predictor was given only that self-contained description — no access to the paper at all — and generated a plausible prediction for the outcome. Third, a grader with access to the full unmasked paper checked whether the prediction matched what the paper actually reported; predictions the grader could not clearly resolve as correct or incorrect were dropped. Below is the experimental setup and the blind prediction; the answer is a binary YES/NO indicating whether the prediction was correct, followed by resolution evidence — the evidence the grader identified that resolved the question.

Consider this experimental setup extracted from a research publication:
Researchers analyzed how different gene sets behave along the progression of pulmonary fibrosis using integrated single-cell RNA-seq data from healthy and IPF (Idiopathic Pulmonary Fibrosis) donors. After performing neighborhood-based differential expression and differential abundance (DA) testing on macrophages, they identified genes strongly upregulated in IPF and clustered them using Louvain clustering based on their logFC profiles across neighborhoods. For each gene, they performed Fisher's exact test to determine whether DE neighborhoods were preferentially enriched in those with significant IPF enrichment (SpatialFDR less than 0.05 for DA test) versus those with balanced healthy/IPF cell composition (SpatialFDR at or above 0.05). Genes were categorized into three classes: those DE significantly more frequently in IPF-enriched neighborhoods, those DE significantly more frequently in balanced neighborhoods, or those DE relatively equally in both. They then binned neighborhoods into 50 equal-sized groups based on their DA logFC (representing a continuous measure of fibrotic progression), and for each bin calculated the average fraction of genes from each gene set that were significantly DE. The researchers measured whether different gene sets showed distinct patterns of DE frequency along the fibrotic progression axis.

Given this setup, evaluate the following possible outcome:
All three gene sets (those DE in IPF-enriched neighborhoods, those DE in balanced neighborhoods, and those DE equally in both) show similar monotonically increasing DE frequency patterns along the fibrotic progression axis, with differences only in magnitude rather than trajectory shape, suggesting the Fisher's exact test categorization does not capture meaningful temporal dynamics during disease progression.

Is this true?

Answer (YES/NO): NO